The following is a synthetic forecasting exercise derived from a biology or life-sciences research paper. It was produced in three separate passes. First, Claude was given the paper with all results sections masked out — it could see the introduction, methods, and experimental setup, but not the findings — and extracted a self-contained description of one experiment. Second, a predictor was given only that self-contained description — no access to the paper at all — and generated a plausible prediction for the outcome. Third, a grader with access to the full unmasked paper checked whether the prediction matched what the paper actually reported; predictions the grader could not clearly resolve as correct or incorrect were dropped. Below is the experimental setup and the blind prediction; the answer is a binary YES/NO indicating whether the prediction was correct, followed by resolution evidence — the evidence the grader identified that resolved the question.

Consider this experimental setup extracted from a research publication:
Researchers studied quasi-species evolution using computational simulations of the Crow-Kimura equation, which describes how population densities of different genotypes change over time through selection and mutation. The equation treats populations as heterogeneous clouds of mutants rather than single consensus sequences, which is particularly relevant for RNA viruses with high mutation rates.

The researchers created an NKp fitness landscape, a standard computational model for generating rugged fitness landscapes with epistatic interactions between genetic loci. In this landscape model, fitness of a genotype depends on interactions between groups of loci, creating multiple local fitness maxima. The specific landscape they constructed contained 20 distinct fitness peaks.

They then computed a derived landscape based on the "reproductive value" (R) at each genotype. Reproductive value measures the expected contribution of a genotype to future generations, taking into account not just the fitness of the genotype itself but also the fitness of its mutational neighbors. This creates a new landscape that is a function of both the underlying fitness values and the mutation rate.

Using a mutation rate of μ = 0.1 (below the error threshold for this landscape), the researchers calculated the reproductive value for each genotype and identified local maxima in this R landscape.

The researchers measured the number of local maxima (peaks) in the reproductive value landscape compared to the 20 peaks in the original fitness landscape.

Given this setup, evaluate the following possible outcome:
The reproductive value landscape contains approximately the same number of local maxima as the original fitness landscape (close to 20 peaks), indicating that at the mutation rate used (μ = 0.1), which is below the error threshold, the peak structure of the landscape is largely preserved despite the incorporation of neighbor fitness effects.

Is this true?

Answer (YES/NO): NO